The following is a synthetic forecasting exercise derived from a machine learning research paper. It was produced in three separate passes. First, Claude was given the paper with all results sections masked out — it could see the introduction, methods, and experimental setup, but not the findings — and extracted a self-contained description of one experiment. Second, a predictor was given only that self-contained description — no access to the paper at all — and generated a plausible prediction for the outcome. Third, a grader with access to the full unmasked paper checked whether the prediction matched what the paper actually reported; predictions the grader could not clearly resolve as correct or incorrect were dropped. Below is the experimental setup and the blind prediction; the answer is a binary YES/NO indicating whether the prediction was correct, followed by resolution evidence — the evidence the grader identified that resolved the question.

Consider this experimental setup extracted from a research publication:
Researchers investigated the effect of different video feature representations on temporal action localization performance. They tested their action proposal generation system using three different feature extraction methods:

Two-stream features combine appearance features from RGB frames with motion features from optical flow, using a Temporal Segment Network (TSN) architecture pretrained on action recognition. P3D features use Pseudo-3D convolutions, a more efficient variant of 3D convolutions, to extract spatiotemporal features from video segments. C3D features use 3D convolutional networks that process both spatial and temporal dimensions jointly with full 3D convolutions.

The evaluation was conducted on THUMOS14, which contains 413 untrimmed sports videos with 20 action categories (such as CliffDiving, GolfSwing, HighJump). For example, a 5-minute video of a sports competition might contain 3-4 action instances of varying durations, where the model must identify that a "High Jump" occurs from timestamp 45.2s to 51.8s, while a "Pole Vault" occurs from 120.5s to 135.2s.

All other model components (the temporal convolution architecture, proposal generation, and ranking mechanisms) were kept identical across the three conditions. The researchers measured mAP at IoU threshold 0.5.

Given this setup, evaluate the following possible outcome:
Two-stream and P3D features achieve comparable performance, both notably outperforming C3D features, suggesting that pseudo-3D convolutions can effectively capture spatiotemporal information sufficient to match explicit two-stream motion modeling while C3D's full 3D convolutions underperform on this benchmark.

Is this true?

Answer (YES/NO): NO